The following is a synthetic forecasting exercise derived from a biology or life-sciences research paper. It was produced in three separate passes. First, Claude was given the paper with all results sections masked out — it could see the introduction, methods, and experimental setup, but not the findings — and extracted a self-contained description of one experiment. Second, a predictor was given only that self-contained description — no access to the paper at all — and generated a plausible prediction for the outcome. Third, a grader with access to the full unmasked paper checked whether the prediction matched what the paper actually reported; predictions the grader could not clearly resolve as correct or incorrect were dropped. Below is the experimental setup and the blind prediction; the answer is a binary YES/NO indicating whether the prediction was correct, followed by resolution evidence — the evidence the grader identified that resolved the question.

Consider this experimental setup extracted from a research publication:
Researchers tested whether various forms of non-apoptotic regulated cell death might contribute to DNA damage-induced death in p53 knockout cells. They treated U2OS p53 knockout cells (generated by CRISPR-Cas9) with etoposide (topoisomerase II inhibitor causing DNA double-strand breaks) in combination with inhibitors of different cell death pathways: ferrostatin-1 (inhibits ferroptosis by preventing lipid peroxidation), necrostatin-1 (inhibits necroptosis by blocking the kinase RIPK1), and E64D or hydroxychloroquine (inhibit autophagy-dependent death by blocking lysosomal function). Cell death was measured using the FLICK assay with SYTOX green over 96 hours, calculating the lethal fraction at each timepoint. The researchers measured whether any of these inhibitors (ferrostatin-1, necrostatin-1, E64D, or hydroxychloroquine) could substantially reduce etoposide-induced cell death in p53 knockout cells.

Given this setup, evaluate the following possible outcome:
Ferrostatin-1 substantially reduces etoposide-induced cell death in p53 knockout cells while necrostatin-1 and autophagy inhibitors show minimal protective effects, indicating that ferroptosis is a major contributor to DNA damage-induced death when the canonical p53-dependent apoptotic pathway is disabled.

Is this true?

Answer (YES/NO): NO